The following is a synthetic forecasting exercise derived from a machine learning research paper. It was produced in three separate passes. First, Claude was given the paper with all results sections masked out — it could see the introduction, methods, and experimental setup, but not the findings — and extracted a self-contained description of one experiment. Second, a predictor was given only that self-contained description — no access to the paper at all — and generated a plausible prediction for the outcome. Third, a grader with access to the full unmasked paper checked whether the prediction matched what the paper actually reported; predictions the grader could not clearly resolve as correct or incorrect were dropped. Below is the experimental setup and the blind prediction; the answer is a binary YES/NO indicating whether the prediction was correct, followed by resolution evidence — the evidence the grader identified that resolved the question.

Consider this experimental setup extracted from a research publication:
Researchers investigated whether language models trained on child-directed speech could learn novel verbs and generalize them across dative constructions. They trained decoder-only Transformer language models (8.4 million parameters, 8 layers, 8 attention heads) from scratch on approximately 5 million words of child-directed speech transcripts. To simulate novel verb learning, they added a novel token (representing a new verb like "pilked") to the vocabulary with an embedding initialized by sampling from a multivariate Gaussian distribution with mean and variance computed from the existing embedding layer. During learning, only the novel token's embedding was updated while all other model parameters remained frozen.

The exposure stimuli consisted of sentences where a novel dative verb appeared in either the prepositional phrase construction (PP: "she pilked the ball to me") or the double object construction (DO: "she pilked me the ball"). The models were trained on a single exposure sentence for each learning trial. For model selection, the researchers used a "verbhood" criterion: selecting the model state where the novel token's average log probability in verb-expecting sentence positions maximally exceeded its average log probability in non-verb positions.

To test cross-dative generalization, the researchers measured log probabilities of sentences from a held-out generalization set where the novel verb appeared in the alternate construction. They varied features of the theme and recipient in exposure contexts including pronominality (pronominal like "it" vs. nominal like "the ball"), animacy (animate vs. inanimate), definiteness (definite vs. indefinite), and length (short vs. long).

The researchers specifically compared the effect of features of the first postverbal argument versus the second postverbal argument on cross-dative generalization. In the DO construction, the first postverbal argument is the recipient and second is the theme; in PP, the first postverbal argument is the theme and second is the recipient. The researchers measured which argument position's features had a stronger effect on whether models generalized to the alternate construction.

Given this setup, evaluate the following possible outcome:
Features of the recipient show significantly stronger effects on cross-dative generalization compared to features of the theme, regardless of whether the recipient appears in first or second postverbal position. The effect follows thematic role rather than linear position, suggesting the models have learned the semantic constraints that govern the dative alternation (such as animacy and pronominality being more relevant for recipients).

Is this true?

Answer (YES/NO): NO